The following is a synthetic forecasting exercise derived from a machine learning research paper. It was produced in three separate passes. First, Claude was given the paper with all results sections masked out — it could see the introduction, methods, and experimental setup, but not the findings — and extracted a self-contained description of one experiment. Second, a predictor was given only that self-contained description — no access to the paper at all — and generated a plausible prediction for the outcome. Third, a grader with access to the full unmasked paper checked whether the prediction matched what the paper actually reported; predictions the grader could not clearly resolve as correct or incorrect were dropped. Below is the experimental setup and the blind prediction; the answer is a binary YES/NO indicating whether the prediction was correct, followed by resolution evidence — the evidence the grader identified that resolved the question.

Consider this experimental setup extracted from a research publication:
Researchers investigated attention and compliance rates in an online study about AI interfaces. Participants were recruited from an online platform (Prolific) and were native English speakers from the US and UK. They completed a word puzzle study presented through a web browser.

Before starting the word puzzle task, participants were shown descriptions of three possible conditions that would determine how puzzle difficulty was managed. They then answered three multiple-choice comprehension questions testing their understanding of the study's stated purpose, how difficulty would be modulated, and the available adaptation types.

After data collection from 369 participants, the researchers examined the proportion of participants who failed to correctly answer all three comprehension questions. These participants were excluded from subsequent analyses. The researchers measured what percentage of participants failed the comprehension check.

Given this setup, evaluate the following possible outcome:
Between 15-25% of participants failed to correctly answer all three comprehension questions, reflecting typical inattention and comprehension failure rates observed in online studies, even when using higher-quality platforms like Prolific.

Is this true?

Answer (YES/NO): YES